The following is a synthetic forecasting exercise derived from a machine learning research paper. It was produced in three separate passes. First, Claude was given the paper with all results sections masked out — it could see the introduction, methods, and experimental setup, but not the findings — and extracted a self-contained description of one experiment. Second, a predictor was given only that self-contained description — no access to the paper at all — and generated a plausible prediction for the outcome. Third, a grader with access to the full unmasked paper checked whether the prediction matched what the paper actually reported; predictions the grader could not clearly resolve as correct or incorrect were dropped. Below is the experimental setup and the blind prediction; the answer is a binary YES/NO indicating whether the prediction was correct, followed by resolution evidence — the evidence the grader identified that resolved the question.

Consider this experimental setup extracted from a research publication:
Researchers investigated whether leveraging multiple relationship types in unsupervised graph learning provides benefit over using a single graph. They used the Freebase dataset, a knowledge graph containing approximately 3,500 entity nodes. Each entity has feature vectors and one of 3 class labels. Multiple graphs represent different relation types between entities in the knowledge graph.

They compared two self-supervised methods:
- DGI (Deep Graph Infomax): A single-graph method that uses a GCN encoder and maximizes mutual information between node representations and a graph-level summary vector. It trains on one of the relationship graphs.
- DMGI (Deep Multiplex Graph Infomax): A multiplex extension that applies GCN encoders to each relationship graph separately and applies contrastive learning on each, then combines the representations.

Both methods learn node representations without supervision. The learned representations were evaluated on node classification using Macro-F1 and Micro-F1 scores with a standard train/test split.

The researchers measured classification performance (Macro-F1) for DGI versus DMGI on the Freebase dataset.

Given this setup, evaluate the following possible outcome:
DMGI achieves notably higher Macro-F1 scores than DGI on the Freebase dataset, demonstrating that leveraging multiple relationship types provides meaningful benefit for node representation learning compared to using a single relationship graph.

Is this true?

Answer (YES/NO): NO